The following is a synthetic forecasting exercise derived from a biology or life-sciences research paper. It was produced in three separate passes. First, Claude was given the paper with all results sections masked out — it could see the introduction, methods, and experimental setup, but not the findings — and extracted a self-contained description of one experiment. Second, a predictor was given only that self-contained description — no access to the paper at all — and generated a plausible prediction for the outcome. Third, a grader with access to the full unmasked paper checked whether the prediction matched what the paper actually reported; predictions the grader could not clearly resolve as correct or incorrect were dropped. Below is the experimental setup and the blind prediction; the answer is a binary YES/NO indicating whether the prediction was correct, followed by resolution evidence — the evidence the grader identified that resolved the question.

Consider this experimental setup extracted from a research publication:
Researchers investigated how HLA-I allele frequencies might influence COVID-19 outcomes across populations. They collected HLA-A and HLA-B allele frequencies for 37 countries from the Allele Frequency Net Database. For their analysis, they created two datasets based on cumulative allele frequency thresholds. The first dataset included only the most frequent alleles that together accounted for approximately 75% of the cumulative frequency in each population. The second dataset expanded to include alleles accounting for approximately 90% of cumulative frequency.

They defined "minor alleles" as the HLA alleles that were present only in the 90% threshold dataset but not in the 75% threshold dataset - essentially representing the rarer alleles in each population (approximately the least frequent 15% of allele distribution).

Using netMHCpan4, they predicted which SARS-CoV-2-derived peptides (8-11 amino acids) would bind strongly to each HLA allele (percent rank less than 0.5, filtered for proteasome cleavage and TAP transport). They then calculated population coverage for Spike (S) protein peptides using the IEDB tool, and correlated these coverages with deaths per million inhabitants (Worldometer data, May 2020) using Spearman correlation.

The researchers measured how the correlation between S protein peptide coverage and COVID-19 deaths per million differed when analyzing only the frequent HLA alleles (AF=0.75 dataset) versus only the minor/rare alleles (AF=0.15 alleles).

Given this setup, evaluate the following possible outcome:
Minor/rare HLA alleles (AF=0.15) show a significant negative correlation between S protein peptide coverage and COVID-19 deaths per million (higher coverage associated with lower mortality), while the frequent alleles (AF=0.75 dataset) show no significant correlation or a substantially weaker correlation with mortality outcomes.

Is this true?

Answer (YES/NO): NO